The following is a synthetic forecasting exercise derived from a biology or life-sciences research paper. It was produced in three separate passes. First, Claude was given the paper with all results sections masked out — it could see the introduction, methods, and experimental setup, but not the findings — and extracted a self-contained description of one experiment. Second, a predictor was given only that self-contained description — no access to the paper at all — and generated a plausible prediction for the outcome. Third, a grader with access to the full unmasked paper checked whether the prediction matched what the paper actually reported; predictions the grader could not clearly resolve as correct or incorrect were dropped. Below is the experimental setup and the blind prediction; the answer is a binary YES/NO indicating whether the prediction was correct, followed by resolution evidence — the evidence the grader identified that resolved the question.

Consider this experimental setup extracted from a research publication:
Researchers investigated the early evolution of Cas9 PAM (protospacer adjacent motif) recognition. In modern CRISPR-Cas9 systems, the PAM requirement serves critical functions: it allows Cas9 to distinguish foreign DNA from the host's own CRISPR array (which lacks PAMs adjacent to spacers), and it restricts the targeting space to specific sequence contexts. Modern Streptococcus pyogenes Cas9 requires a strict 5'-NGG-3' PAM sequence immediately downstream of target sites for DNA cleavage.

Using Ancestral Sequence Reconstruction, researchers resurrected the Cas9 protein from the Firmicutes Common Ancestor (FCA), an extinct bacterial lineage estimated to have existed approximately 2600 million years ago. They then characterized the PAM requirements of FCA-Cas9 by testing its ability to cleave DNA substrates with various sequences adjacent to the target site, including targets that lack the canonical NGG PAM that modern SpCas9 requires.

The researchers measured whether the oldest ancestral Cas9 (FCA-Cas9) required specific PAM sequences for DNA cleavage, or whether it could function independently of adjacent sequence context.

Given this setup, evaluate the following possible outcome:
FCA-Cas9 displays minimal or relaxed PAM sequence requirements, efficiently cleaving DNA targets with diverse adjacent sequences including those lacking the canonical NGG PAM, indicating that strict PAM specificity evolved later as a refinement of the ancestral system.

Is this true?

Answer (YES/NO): YES